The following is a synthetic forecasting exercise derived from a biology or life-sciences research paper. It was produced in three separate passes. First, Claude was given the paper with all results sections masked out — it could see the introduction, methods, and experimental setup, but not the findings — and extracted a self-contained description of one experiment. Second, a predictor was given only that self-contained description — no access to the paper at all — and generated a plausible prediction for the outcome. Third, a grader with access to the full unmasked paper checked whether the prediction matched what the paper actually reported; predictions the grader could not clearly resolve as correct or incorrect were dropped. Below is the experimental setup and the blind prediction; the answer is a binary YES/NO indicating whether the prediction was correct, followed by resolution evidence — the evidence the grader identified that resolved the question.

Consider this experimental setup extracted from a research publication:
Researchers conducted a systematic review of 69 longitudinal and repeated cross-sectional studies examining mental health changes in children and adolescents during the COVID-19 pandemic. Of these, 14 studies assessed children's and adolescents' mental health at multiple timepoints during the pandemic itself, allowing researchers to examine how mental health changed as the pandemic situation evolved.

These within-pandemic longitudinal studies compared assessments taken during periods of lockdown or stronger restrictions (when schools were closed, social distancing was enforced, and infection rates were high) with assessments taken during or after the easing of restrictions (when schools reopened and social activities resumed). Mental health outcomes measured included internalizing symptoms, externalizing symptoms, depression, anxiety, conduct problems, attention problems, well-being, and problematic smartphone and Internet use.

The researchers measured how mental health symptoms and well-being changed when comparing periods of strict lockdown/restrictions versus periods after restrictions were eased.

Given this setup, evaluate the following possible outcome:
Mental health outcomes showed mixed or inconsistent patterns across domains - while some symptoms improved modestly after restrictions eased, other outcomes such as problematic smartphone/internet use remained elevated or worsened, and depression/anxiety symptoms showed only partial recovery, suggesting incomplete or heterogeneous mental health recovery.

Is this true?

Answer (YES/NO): NO